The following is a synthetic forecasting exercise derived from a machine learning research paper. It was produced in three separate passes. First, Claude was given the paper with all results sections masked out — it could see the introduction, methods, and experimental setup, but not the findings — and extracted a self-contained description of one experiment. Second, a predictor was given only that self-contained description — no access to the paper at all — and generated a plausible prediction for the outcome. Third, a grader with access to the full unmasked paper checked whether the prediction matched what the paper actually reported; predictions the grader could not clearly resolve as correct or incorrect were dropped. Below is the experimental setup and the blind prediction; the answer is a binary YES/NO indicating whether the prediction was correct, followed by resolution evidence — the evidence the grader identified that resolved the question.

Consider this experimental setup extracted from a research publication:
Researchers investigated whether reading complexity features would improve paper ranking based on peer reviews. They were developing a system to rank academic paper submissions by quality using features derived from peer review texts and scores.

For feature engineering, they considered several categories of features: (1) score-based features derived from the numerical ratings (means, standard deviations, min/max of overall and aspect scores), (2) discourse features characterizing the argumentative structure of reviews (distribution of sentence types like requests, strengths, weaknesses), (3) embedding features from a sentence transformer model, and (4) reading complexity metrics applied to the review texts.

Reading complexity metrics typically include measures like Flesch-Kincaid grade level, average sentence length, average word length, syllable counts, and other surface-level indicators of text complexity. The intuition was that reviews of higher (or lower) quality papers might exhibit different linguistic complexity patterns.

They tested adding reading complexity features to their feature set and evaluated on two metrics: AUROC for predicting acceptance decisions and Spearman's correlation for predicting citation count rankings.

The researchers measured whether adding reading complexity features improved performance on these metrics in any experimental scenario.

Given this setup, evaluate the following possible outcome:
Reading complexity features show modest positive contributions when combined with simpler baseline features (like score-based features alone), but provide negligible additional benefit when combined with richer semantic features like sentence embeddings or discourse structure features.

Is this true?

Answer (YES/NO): NO